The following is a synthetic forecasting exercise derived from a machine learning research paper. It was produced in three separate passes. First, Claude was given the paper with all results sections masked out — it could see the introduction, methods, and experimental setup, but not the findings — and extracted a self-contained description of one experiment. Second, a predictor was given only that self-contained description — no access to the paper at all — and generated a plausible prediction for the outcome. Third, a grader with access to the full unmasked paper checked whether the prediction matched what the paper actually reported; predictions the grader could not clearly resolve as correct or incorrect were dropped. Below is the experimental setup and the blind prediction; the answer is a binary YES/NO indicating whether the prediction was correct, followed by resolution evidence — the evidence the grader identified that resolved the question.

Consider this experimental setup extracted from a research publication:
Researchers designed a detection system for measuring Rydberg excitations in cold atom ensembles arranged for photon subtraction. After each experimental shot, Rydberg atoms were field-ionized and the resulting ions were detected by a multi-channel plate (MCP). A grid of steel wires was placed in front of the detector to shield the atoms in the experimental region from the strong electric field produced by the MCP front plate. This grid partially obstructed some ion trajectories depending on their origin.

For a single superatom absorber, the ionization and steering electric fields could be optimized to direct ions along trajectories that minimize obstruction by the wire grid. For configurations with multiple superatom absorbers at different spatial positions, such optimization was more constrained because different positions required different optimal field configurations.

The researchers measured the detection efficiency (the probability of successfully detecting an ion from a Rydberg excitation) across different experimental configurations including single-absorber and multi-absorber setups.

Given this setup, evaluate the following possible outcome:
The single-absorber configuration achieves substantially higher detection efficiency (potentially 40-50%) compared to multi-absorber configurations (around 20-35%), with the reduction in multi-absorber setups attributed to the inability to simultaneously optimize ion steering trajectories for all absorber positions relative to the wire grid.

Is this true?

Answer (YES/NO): NO